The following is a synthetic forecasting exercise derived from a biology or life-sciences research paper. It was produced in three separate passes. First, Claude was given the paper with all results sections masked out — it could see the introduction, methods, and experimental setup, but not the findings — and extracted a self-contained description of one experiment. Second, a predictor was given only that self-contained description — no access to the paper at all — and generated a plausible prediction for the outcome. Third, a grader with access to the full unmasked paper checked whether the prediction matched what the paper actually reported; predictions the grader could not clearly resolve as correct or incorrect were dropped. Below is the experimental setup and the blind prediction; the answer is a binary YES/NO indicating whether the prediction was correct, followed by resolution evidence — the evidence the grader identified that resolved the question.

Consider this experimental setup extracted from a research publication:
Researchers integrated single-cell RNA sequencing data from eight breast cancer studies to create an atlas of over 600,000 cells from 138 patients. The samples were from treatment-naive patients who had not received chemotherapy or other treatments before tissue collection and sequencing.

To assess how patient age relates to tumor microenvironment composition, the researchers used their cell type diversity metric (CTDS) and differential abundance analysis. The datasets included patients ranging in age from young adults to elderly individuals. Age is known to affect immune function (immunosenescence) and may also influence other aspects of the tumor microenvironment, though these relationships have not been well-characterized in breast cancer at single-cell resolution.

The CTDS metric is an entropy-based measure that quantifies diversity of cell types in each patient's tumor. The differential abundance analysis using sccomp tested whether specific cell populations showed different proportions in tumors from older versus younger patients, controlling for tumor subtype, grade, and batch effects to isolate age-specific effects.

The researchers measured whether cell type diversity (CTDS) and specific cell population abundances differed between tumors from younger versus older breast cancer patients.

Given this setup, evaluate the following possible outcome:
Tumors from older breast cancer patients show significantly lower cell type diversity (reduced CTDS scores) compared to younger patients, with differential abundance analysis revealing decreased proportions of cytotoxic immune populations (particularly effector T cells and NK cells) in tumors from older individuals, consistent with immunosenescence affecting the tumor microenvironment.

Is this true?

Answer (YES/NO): NO